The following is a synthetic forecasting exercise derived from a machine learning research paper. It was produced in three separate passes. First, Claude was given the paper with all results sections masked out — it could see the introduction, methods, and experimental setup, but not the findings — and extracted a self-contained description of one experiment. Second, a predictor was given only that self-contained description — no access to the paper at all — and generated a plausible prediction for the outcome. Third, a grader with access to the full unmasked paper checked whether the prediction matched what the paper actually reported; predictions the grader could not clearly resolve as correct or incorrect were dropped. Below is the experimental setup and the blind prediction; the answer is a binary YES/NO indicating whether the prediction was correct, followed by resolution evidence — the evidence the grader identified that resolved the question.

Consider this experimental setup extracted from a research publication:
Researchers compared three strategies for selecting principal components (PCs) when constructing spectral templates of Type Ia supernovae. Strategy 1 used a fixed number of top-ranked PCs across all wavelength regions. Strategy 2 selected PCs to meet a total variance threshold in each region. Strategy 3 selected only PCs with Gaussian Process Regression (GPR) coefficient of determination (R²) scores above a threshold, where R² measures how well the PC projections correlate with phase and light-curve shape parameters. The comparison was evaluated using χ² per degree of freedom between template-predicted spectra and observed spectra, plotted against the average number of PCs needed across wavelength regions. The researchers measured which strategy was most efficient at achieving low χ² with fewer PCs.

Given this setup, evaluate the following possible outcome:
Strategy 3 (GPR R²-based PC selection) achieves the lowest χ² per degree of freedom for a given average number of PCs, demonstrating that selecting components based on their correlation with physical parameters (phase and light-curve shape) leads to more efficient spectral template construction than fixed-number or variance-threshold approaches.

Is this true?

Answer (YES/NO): YES